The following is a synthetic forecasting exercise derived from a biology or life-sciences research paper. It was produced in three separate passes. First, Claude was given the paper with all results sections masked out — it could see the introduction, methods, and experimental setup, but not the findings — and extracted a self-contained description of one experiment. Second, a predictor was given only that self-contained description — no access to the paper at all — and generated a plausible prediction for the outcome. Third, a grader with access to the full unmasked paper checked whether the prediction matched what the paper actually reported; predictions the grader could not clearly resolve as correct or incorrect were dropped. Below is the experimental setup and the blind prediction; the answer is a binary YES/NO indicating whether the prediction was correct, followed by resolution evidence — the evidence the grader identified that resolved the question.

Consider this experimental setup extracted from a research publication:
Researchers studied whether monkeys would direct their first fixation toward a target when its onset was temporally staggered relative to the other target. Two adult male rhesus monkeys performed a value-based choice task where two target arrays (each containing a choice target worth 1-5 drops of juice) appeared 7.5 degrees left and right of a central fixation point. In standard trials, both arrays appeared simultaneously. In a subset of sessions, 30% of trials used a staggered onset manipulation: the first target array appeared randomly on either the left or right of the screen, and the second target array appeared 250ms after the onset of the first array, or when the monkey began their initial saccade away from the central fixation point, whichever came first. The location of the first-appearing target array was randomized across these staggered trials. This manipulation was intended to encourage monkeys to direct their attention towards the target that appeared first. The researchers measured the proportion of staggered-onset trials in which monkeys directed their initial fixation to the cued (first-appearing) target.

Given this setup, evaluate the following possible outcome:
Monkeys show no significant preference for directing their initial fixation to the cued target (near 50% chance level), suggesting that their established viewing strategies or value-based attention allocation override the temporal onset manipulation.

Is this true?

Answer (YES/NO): NO